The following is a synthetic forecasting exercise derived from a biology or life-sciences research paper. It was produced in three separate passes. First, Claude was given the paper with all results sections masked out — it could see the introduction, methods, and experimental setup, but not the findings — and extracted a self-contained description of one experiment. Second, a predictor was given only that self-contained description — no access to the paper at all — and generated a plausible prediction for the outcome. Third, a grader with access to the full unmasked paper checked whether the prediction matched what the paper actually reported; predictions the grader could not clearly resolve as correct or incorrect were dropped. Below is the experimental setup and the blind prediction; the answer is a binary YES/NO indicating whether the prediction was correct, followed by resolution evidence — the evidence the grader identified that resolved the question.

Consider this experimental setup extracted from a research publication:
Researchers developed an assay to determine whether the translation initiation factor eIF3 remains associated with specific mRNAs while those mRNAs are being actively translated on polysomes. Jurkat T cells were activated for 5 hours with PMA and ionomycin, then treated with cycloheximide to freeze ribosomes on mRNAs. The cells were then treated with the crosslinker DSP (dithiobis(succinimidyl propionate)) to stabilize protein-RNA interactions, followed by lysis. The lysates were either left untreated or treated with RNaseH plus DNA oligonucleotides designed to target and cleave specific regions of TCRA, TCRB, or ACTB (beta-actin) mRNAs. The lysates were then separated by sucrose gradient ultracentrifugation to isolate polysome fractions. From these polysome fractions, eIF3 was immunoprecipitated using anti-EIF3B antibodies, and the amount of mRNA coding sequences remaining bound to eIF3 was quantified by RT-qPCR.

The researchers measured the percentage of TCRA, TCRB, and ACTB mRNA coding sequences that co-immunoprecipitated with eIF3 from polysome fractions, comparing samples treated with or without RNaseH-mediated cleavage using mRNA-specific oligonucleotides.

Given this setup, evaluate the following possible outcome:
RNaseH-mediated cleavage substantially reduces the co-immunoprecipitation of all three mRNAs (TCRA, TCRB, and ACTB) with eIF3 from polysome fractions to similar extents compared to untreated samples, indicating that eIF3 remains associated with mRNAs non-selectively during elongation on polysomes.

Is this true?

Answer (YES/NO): NO